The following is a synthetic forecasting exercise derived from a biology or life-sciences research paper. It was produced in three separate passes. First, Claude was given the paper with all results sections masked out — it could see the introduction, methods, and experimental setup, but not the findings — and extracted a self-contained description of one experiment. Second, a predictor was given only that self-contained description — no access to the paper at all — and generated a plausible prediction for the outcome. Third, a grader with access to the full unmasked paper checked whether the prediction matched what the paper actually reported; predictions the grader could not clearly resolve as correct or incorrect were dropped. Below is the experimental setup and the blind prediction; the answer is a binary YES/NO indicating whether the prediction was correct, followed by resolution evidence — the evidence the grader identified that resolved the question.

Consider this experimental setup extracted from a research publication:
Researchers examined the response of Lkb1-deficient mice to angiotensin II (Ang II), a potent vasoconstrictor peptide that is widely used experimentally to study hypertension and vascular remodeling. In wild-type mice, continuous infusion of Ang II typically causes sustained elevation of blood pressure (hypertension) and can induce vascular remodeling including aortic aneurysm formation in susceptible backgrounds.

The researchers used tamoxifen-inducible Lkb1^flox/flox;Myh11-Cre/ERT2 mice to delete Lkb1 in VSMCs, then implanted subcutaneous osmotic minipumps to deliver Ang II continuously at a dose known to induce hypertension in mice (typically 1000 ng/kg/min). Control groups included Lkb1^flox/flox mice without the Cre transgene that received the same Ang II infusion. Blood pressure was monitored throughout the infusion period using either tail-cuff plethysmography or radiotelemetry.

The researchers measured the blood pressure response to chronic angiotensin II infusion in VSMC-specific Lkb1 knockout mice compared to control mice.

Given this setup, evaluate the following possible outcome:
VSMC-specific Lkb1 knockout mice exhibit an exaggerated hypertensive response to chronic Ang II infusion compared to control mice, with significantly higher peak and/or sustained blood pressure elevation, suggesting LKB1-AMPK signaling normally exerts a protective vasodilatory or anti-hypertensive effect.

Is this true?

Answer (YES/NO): NO